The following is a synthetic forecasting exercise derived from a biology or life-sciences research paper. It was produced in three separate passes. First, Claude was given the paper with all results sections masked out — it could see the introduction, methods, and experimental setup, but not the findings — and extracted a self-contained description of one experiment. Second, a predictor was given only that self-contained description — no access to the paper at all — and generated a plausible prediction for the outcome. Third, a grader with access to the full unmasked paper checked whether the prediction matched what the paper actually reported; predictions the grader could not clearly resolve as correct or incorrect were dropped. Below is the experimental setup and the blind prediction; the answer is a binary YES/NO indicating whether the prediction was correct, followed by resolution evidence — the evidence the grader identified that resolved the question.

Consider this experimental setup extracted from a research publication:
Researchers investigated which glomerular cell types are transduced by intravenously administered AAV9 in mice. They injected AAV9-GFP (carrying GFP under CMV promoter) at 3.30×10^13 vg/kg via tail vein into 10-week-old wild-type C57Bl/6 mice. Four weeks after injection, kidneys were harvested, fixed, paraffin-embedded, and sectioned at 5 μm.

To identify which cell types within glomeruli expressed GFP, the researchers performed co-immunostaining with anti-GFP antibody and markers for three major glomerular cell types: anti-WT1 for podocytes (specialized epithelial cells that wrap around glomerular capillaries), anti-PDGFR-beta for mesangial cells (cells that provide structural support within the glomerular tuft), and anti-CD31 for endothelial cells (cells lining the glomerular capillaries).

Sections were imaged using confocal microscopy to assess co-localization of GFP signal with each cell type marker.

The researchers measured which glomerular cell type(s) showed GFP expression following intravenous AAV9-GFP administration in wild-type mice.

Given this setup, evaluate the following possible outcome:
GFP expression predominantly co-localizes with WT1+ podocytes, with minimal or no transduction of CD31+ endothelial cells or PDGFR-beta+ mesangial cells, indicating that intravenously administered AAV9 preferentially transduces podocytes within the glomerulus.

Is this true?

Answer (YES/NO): NO